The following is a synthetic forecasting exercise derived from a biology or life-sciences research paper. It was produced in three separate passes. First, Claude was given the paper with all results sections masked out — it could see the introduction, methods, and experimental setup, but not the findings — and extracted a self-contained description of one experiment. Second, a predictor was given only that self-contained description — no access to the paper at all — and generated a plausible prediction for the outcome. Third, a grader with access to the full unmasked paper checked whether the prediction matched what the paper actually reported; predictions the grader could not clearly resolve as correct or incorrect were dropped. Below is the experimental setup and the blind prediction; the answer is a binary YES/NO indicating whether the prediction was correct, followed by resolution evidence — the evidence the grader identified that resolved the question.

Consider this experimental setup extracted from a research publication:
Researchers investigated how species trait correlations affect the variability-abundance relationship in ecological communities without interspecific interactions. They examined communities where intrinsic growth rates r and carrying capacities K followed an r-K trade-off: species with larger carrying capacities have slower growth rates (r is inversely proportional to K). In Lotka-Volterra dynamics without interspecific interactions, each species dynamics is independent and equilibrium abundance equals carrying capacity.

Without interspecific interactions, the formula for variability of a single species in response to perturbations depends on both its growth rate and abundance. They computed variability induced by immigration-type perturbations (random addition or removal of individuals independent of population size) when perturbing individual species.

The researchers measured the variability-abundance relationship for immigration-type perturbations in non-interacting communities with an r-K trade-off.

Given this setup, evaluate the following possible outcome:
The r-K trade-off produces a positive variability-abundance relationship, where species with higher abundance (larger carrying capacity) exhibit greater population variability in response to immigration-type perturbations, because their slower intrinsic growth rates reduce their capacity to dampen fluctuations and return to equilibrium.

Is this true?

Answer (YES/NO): YES